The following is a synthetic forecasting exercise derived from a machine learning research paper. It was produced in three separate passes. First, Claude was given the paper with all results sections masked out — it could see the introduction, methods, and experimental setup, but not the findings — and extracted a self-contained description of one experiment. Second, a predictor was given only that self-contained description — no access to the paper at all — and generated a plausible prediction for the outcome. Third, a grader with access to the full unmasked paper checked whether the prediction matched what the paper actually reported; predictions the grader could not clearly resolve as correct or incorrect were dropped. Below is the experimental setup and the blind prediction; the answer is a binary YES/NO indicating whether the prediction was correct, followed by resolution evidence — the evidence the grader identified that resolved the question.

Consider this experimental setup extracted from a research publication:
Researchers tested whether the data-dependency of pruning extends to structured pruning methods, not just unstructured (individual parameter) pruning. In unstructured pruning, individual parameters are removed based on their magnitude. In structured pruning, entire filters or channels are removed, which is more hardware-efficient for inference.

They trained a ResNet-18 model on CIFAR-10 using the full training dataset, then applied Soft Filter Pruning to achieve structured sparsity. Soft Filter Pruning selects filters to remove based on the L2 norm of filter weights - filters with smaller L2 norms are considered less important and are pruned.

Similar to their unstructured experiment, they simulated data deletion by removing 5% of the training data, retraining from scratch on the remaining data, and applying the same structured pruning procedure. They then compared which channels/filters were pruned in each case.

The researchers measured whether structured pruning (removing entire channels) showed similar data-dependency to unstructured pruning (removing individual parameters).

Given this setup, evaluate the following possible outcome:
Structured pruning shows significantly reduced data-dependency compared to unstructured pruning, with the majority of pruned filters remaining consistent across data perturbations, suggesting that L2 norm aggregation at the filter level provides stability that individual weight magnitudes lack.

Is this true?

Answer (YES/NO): NO